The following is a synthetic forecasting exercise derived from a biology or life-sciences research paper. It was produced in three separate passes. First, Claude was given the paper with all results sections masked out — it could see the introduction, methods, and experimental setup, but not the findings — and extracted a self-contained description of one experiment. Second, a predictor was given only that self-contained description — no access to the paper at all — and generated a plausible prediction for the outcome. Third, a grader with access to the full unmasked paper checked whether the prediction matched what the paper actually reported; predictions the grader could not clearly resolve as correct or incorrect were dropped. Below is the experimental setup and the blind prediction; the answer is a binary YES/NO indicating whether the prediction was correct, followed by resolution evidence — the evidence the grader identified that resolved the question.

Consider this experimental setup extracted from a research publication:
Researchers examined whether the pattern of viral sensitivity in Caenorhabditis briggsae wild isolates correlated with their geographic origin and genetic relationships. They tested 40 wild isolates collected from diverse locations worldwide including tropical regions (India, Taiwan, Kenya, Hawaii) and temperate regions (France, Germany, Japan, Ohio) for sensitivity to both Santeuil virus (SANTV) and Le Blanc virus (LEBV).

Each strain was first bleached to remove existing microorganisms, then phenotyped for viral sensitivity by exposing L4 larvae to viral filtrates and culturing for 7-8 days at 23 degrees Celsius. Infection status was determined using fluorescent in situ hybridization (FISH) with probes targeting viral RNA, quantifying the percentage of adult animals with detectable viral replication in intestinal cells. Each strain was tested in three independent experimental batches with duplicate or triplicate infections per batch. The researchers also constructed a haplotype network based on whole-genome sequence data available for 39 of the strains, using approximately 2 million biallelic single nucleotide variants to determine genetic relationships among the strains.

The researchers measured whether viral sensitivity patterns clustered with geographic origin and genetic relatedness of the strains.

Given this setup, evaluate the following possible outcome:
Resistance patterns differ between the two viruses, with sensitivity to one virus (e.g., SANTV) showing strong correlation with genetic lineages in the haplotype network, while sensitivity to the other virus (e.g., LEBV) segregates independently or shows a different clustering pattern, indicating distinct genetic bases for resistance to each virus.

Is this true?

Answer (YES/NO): NO